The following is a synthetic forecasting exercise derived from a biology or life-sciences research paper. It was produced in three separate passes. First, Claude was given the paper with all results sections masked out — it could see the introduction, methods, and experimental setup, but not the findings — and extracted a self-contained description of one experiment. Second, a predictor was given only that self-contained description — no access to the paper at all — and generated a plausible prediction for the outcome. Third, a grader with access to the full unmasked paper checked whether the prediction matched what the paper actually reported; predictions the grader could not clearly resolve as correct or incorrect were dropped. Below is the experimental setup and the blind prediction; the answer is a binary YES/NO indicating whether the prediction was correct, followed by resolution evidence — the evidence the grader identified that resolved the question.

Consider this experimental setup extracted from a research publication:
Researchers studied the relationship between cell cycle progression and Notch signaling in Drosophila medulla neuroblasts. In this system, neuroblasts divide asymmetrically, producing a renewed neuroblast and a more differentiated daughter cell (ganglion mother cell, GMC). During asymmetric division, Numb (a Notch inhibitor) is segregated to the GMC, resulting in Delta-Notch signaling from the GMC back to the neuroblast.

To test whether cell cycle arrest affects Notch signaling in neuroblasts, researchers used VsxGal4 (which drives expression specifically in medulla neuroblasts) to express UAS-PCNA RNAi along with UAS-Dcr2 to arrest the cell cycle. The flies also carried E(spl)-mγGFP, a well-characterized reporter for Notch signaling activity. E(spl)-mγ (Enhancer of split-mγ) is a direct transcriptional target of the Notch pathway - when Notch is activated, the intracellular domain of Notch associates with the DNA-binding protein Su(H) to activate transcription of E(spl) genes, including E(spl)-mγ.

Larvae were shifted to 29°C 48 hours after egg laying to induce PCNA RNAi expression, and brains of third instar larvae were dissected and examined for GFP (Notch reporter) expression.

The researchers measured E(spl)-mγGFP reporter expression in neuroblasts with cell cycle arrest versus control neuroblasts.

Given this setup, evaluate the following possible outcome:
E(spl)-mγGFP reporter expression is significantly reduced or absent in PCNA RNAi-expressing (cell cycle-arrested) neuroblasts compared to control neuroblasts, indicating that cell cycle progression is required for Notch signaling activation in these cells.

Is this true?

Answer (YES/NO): YES